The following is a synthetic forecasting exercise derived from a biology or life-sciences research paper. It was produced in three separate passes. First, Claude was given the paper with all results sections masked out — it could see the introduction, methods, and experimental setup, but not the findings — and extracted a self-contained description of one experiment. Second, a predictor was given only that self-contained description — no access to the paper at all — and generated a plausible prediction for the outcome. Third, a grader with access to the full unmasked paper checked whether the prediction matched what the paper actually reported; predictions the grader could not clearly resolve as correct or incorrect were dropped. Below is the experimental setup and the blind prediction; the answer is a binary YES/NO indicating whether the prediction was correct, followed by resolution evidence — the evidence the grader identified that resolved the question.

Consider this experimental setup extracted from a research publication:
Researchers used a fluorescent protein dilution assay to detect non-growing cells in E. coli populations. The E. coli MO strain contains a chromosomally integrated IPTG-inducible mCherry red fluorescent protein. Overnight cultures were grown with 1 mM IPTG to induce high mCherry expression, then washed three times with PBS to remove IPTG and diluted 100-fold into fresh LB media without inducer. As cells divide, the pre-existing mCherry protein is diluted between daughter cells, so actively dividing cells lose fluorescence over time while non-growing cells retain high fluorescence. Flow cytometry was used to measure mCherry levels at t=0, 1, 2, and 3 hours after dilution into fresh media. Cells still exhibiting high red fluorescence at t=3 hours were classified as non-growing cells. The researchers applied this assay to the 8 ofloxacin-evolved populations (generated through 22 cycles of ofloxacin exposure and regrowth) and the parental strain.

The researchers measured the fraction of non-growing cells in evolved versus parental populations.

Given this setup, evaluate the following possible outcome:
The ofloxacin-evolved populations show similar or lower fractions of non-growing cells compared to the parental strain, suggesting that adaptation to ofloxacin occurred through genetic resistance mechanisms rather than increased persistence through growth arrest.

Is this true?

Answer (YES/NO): NO